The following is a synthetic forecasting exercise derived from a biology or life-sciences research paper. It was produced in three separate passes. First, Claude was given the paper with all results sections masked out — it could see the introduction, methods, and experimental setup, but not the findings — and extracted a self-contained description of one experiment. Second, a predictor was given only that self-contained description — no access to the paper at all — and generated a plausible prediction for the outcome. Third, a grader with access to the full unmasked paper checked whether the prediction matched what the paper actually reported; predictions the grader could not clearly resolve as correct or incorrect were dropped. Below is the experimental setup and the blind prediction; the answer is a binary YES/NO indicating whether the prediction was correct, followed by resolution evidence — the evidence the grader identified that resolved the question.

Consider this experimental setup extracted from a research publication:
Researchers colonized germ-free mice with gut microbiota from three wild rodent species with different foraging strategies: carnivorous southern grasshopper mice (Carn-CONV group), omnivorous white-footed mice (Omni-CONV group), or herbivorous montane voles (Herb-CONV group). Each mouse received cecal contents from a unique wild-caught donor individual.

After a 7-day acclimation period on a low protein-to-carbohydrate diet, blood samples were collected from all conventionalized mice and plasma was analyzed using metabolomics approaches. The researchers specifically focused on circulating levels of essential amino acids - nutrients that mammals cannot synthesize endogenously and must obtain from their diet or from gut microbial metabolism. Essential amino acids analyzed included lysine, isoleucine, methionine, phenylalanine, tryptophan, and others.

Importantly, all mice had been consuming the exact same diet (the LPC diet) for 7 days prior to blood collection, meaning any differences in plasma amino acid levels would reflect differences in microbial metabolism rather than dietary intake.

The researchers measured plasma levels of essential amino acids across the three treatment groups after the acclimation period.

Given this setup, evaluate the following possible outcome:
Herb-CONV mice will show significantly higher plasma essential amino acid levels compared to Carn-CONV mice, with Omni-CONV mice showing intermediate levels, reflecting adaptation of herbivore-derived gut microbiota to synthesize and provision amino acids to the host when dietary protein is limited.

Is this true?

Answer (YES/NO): NO